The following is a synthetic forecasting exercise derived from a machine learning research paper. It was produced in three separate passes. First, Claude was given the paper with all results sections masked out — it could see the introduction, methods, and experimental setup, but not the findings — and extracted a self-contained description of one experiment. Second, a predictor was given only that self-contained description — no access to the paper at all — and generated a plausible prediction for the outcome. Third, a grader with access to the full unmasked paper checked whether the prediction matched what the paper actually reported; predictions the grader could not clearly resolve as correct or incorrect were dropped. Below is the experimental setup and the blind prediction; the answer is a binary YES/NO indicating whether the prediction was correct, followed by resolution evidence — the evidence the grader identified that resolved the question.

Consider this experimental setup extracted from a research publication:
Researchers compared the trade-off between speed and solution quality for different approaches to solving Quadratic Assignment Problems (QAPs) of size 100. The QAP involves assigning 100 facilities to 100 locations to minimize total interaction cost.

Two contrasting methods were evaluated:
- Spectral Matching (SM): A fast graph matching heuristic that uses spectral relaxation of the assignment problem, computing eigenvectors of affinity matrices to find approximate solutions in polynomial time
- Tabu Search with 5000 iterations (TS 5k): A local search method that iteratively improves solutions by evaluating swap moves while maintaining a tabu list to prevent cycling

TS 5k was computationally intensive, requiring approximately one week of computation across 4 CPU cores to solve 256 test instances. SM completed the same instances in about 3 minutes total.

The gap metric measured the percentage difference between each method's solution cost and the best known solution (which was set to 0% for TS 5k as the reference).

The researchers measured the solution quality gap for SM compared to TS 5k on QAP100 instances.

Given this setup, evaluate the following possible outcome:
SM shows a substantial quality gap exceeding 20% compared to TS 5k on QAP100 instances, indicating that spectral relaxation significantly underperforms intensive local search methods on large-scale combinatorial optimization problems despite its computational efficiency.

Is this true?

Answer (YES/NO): NO